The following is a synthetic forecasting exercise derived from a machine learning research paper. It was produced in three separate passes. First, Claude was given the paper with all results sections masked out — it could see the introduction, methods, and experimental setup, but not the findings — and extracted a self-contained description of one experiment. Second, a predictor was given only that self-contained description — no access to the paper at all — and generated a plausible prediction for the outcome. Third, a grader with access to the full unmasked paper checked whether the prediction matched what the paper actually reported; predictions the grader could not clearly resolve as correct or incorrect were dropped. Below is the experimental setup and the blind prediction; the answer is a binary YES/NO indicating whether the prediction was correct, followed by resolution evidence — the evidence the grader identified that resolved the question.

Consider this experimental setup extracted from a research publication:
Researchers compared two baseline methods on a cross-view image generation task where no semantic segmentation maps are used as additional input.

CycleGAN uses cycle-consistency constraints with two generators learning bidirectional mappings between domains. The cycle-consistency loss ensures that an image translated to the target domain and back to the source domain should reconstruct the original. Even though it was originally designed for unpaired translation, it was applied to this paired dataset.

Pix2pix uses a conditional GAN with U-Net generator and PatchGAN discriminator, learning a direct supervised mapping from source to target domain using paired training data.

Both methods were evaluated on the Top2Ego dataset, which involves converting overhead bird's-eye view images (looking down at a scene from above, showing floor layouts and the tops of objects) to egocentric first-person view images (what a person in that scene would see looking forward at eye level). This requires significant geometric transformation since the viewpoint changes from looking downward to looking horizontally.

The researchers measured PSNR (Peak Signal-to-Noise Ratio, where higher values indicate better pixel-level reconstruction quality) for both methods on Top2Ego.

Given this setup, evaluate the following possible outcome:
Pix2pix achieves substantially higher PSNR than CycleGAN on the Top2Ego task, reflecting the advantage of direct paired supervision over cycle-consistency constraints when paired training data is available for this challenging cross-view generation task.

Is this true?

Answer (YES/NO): NO